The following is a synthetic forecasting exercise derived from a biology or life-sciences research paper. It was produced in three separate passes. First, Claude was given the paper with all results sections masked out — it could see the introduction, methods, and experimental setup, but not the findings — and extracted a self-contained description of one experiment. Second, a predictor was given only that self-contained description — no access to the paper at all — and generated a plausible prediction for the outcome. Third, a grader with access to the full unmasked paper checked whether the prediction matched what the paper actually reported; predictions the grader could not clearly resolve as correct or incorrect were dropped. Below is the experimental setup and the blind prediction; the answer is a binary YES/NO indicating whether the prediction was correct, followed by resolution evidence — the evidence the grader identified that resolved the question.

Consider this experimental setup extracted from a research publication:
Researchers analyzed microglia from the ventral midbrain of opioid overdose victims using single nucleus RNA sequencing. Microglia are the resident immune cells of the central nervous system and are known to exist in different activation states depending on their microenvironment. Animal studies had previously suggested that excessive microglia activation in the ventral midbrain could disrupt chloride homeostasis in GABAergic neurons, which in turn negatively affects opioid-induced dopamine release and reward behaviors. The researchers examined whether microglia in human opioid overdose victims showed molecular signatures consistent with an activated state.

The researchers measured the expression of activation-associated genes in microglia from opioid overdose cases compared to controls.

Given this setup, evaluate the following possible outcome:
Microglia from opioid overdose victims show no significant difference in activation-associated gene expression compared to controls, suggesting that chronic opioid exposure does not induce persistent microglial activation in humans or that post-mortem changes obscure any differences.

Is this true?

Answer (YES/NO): NO